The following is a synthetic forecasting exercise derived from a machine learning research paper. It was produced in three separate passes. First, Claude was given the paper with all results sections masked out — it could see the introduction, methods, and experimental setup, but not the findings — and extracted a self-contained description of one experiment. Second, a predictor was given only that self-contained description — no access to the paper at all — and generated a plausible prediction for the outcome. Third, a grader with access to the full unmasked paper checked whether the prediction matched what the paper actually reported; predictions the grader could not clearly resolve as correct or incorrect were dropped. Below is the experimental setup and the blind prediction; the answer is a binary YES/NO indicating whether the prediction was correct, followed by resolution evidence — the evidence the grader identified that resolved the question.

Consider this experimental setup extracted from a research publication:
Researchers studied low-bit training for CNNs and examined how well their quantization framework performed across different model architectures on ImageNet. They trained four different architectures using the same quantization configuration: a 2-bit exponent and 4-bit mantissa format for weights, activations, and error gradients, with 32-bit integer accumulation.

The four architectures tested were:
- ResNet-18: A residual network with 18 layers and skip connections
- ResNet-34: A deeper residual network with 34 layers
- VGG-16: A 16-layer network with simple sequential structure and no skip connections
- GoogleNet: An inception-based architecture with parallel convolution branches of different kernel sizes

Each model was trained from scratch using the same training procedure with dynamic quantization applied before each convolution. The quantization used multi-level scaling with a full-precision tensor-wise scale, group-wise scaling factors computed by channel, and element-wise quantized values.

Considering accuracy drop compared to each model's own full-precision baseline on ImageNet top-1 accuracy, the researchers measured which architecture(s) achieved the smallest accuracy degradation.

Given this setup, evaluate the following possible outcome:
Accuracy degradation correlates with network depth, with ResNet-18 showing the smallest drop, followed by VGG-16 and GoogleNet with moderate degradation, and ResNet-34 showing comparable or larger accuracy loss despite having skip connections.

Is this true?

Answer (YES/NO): NO